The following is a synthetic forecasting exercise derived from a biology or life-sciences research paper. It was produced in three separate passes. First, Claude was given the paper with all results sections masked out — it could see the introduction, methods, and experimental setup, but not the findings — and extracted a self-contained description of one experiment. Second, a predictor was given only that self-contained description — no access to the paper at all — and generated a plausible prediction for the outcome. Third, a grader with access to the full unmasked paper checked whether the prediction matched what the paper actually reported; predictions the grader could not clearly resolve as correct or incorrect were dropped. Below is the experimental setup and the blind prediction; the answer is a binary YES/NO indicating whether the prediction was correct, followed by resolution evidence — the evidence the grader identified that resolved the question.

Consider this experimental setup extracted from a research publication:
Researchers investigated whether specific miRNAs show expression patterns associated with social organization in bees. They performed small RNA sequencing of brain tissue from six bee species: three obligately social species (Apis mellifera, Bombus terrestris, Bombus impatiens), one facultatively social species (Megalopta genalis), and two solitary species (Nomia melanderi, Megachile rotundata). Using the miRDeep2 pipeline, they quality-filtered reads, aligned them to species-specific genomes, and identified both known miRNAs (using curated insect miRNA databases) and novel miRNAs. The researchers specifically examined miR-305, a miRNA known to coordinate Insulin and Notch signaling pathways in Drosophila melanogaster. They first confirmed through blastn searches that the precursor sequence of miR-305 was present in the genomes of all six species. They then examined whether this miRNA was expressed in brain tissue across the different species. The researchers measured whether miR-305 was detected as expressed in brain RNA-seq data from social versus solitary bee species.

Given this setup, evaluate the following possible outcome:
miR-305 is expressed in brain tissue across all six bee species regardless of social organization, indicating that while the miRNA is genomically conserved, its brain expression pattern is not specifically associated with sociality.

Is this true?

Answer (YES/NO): NO